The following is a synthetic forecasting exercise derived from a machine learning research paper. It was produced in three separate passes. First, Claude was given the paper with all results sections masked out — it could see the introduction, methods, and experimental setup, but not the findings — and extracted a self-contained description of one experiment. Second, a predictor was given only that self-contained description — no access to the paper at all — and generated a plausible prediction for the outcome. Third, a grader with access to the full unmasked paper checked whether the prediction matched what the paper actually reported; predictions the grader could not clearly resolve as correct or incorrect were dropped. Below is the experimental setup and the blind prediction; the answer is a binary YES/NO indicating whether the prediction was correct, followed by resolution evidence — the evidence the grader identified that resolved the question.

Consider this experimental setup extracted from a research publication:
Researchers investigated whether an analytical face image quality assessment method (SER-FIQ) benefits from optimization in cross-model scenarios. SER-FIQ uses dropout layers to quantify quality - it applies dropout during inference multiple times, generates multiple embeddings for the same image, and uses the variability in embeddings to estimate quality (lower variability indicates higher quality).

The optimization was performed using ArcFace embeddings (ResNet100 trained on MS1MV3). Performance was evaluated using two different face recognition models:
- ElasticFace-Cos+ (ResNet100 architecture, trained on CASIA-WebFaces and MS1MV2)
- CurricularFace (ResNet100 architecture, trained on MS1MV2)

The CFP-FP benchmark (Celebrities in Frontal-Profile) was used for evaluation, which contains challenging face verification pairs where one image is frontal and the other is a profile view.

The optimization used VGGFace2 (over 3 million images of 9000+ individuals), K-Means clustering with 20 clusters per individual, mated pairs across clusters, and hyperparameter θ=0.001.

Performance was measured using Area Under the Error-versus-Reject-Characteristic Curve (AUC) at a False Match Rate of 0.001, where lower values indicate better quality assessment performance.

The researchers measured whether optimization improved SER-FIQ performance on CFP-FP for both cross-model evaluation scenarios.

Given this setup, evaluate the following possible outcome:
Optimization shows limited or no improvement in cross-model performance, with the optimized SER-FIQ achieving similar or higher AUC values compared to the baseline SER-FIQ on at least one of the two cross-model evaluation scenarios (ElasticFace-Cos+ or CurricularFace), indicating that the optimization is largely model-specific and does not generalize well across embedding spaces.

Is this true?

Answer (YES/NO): NO